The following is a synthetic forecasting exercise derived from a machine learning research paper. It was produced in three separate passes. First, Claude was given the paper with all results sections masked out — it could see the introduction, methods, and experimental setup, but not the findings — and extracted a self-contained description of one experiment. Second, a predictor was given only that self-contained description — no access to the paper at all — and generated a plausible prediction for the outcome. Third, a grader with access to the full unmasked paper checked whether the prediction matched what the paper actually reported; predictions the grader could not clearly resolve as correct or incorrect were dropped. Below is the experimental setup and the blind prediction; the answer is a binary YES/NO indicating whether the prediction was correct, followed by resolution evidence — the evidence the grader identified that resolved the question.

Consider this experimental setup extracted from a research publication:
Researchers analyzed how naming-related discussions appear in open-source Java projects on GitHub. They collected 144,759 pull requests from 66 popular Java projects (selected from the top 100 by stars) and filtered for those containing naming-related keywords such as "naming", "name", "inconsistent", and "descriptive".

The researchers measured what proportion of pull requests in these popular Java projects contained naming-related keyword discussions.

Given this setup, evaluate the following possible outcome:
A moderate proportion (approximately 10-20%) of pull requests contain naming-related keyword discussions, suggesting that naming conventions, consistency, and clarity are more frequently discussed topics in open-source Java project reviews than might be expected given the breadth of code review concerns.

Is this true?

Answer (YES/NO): NO